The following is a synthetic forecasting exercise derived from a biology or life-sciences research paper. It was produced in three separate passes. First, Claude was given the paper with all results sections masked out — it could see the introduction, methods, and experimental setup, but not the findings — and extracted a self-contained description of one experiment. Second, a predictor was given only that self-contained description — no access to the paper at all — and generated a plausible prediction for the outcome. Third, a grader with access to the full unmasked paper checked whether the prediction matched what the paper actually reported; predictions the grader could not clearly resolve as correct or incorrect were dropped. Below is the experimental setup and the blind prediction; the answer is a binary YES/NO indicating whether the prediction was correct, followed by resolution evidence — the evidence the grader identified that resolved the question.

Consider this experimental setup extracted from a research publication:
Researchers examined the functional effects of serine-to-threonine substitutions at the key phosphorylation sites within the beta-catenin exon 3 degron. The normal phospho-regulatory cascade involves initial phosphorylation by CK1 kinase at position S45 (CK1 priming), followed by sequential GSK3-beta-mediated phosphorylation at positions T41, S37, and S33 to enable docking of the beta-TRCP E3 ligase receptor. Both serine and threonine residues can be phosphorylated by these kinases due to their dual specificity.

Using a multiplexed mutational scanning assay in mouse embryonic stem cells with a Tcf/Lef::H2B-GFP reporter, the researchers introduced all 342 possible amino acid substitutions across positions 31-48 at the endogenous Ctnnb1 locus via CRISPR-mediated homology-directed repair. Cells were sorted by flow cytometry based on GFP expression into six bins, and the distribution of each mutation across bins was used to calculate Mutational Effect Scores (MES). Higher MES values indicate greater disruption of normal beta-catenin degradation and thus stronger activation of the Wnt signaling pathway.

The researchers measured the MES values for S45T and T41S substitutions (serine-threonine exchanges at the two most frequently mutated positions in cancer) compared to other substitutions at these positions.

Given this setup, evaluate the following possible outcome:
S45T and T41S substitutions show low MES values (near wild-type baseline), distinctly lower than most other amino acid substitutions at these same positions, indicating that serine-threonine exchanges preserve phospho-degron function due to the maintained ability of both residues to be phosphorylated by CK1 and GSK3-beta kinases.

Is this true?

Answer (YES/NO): YES